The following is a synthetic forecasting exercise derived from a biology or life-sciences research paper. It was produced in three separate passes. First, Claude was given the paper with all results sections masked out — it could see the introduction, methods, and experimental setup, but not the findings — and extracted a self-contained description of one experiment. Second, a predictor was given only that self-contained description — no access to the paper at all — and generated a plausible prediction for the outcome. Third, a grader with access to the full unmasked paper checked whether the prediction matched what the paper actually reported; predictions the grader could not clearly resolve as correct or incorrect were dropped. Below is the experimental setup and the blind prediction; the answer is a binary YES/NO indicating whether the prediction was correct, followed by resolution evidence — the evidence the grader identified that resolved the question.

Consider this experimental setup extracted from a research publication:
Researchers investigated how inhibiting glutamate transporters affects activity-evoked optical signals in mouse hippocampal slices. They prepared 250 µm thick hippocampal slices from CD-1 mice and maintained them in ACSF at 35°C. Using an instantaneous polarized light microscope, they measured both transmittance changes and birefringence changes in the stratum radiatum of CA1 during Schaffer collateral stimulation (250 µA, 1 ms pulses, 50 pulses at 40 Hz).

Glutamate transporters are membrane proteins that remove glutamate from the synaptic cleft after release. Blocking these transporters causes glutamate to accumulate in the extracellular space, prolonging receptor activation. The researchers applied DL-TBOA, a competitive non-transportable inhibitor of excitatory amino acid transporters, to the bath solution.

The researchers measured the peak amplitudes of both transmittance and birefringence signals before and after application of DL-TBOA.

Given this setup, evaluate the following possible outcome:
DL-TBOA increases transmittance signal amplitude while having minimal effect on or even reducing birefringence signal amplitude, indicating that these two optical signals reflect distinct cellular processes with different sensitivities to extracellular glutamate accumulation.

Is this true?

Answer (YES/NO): NO